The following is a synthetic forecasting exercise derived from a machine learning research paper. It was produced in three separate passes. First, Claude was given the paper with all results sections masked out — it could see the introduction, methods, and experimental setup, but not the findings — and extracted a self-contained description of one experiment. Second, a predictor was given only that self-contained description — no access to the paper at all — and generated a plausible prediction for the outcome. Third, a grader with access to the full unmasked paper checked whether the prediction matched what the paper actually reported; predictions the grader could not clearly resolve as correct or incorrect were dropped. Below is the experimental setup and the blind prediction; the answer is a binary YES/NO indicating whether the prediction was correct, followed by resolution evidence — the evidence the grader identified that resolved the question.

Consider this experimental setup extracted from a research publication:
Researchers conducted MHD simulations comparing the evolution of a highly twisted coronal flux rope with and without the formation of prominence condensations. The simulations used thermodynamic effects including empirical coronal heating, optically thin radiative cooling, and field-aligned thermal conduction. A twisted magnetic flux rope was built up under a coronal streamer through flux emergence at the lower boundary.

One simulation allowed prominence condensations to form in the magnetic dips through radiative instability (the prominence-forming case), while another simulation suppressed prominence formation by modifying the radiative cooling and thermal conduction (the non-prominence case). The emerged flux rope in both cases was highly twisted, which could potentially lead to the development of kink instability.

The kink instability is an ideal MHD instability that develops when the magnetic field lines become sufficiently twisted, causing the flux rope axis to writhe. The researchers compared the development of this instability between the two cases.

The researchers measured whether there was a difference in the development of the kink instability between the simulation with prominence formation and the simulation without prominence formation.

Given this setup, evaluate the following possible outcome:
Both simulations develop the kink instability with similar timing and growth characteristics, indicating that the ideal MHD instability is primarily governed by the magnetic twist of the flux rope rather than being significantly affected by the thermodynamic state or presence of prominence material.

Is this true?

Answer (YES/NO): NO